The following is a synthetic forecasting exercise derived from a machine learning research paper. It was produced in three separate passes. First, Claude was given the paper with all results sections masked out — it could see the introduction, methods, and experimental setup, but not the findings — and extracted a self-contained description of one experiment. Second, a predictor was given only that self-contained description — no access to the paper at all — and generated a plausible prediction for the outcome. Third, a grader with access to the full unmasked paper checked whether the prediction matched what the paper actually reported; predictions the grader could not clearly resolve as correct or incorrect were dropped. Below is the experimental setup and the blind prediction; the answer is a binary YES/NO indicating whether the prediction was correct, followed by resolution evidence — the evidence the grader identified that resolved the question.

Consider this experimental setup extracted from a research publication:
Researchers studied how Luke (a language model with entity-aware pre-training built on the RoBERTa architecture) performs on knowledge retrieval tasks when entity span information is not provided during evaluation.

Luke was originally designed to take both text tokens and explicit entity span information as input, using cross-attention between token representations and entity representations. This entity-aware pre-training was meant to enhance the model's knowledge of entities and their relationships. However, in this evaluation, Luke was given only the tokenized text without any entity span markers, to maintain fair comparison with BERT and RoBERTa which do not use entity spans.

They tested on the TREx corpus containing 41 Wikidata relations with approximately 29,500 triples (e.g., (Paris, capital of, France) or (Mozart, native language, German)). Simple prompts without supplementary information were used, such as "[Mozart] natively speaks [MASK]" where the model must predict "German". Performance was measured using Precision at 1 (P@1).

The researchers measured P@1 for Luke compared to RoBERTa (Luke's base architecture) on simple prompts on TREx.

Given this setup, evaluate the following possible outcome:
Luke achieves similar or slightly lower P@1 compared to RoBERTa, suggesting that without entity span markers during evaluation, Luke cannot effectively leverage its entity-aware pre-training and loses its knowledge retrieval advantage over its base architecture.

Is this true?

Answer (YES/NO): NO